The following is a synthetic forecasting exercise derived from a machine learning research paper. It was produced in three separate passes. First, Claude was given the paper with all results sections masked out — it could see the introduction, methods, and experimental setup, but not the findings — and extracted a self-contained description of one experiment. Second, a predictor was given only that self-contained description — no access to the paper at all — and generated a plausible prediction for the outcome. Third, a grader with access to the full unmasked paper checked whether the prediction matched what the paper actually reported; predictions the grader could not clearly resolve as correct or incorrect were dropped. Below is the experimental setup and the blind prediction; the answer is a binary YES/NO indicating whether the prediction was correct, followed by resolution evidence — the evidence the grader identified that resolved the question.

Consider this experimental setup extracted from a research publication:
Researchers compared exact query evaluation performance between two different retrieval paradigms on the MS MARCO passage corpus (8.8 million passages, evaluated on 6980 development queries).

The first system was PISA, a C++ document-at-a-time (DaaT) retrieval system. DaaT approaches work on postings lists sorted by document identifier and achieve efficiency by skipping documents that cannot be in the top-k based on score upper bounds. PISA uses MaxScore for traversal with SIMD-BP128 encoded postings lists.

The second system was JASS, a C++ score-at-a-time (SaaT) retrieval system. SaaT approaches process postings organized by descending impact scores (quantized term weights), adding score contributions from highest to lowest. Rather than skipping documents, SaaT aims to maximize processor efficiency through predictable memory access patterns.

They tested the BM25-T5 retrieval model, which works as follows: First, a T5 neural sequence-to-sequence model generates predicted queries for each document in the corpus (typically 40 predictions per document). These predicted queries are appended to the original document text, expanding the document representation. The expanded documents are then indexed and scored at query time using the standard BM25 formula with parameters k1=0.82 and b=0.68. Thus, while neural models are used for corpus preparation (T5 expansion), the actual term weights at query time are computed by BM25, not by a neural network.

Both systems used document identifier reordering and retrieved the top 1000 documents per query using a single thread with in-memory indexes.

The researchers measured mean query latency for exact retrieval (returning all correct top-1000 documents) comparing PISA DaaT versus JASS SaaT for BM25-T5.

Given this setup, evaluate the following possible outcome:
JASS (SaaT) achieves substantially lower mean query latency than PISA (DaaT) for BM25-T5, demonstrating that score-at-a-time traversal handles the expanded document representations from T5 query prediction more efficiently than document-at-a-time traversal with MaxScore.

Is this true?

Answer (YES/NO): NO